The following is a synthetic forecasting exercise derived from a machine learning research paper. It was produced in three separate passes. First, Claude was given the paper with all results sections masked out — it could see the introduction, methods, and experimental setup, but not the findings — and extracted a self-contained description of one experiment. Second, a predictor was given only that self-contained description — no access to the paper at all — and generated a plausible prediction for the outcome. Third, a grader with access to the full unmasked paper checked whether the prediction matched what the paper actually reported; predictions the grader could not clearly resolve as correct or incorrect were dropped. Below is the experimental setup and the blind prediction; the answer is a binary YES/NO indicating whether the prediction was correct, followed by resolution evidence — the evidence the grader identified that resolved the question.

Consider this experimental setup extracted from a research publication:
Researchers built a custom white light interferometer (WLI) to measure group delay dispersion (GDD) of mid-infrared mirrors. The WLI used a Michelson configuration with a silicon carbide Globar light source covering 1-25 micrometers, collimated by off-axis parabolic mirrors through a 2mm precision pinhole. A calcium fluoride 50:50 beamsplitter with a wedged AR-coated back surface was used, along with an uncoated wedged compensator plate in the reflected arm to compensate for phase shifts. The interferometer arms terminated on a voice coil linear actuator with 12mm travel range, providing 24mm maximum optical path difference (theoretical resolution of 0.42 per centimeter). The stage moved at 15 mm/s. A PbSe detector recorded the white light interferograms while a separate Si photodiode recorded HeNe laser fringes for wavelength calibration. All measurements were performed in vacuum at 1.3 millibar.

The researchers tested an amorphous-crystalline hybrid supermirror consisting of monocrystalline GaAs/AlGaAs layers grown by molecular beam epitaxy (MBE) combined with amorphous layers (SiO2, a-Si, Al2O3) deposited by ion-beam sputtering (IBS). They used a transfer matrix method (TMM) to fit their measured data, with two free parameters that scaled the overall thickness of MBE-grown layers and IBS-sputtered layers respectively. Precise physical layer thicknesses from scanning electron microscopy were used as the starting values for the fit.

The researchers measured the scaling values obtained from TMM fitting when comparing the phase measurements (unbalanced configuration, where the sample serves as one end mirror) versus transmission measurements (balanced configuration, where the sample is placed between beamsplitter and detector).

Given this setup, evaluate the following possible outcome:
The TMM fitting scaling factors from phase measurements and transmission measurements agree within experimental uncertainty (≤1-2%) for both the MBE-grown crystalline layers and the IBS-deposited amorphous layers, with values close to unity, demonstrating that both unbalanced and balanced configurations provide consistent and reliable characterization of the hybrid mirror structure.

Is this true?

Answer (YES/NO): YES